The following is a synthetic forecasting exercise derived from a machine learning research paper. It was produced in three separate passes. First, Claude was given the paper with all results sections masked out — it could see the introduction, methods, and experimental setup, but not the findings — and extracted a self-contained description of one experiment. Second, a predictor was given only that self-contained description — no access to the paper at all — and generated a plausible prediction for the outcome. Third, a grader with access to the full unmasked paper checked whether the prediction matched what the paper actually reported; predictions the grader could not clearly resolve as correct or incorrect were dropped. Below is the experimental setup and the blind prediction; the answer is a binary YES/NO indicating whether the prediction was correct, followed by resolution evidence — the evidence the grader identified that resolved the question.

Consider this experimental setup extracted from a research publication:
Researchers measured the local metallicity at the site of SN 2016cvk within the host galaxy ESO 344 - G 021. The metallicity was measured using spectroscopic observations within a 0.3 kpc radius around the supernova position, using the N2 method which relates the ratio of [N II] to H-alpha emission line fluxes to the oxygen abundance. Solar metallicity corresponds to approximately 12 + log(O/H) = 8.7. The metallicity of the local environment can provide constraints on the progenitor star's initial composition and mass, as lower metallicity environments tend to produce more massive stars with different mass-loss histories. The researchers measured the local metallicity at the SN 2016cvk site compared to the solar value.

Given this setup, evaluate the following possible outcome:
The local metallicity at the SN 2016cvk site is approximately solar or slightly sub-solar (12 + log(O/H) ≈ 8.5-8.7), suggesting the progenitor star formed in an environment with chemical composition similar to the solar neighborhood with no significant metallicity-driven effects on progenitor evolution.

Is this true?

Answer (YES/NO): YES